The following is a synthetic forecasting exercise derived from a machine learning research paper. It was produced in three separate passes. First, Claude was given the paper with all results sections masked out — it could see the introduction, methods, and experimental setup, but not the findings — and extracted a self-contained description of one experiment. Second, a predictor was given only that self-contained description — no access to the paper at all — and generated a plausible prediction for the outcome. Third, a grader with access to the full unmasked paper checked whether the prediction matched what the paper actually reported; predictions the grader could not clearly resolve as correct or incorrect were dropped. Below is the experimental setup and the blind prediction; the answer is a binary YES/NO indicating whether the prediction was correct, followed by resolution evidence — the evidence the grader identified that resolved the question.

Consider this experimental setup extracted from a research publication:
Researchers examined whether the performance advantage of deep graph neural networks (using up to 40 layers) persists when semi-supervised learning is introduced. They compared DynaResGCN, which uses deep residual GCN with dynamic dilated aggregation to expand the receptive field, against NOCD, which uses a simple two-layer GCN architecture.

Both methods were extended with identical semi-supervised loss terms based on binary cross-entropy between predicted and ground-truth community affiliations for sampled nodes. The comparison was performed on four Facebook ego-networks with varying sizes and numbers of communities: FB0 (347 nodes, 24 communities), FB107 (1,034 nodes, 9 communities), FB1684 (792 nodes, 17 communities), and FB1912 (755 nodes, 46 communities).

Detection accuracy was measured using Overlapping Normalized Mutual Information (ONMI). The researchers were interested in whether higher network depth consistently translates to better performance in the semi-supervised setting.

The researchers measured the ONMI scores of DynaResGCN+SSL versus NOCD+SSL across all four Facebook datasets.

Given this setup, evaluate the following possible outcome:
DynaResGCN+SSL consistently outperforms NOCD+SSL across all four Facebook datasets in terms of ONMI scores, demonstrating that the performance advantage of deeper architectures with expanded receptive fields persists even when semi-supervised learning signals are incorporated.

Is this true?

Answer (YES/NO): NO